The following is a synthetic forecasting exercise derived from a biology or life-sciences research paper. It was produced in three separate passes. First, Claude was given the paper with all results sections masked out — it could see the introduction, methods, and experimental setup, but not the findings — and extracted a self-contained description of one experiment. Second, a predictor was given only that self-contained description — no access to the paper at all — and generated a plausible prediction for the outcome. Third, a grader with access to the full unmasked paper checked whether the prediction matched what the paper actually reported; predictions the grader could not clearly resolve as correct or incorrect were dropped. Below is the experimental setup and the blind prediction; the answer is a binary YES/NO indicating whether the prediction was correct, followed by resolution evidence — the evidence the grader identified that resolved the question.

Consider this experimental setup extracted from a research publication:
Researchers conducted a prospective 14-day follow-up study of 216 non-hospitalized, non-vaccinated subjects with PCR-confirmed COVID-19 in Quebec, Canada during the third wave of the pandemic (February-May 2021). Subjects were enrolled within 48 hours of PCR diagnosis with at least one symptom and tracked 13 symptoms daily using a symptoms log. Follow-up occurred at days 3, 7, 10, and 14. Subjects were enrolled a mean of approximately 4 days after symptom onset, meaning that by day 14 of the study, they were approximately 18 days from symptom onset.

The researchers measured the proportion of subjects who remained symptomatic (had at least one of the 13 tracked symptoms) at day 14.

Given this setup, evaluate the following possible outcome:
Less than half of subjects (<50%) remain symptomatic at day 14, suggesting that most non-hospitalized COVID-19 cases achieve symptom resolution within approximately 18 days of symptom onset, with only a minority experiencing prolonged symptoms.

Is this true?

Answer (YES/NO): NO